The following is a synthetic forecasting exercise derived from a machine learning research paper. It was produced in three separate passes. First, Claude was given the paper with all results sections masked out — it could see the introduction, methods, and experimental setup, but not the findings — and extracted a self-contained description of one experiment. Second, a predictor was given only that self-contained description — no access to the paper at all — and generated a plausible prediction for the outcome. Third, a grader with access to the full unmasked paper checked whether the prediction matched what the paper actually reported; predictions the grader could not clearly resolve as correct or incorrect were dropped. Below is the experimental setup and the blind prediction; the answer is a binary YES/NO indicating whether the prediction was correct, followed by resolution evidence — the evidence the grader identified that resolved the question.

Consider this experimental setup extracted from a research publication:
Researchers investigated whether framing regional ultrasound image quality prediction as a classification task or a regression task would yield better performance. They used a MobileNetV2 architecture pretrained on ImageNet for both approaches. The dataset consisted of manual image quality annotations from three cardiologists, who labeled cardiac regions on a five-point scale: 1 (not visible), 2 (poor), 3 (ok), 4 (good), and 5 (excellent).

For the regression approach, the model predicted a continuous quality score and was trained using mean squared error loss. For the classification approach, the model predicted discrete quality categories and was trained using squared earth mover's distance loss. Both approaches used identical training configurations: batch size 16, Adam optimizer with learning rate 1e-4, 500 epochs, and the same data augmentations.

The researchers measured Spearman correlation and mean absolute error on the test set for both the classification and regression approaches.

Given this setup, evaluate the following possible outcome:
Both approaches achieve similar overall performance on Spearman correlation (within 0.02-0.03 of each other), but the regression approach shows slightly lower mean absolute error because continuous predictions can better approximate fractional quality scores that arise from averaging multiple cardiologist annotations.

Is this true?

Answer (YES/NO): NO